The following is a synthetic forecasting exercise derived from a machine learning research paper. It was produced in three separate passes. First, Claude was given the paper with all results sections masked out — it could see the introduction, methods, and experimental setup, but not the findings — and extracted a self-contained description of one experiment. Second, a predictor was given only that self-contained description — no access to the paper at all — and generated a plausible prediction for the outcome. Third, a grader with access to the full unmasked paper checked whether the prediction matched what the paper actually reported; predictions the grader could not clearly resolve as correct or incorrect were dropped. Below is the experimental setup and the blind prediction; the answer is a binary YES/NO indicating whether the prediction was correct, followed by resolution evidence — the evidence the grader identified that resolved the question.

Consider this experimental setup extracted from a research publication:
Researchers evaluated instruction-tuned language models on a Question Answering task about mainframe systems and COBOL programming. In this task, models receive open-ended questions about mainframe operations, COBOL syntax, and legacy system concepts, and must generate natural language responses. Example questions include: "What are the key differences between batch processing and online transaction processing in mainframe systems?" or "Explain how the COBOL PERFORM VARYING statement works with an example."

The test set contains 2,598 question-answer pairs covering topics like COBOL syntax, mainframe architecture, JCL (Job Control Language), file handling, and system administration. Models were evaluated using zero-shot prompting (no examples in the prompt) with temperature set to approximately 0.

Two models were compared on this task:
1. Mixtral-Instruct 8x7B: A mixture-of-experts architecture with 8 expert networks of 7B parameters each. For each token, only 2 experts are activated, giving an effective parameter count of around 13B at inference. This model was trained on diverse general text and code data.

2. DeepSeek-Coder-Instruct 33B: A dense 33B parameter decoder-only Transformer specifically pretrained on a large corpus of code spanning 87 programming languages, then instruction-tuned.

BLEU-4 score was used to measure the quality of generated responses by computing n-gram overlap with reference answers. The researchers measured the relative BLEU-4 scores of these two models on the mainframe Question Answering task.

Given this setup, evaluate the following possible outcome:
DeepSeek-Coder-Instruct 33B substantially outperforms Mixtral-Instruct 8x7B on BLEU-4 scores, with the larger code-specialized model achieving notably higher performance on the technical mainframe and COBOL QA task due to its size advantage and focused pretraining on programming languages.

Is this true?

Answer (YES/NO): NO